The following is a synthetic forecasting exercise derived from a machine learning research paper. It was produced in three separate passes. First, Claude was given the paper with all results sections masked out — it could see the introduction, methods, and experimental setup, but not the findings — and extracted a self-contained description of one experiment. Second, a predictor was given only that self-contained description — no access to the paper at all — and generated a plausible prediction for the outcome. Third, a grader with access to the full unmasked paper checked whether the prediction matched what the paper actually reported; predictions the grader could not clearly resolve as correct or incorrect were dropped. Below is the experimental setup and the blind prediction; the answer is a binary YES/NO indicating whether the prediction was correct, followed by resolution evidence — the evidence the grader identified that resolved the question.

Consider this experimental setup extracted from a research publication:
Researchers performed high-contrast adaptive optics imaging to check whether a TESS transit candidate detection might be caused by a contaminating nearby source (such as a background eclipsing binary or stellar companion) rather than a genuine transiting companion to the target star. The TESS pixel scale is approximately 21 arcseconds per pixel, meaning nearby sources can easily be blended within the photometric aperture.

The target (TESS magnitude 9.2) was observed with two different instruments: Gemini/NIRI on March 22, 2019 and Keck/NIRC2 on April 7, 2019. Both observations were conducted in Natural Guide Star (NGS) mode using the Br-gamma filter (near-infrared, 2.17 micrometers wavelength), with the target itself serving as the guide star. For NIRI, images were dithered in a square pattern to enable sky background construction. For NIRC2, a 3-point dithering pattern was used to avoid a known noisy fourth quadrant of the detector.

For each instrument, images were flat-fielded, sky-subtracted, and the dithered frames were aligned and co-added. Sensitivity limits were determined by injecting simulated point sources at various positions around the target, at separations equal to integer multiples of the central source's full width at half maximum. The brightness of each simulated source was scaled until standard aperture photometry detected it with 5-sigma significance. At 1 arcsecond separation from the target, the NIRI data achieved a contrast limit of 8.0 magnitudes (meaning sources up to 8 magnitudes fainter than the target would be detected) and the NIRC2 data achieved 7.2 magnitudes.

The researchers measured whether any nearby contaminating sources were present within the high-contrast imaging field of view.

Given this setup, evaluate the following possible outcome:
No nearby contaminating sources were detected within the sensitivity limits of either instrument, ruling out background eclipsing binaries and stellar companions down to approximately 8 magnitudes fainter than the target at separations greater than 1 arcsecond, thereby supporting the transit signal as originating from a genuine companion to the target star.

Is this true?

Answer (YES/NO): YES